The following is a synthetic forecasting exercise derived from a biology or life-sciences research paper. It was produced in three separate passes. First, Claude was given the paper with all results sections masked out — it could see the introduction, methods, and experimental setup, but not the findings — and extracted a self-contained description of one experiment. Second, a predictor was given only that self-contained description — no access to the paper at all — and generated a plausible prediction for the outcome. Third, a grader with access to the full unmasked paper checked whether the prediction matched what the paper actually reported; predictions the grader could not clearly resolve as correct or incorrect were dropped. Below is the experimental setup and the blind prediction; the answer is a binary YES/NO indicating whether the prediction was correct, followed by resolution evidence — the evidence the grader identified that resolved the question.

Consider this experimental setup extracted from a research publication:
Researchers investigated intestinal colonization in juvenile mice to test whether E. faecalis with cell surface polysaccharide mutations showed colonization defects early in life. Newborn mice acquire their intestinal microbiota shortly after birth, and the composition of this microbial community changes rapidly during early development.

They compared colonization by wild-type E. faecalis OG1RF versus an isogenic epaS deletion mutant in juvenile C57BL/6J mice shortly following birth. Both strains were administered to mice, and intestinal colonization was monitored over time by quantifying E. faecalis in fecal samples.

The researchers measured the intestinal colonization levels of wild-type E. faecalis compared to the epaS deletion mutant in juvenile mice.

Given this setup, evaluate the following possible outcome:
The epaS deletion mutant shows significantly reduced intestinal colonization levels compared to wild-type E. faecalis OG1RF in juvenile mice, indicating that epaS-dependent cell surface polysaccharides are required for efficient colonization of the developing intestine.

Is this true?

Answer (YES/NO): YES